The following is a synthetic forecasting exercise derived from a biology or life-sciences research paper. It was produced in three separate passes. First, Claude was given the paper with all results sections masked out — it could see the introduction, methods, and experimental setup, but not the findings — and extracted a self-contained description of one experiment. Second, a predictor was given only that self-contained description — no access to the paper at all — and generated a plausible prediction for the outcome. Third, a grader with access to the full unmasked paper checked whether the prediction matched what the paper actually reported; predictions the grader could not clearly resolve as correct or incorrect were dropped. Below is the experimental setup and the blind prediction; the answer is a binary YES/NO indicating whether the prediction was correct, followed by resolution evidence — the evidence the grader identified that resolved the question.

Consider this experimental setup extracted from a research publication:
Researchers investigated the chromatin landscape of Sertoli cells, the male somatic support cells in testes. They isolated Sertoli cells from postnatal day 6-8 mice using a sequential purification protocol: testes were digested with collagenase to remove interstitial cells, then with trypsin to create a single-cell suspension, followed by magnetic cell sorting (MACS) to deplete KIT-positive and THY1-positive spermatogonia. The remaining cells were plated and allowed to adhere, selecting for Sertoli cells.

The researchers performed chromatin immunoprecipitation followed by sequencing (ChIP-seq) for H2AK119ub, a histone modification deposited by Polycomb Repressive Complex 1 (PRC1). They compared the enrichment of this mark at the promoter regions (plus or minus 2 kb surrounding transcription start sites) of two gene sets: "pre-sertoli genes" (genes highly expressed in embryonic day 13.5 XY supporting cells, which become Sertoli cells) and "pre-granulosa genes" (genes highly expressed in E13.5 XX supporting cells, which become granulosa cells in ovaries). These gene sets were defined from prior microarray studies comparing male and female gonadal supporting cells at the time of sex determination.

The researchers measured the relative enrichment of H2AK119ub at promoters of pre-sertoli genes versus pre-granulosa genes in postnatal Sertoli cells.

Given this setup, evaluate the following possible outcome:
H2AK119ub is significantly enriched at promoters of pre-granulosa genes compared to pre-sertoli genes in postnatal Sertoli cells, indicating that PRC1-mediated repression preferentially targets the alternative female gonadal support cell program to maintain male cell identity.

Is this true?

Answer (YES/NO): YES